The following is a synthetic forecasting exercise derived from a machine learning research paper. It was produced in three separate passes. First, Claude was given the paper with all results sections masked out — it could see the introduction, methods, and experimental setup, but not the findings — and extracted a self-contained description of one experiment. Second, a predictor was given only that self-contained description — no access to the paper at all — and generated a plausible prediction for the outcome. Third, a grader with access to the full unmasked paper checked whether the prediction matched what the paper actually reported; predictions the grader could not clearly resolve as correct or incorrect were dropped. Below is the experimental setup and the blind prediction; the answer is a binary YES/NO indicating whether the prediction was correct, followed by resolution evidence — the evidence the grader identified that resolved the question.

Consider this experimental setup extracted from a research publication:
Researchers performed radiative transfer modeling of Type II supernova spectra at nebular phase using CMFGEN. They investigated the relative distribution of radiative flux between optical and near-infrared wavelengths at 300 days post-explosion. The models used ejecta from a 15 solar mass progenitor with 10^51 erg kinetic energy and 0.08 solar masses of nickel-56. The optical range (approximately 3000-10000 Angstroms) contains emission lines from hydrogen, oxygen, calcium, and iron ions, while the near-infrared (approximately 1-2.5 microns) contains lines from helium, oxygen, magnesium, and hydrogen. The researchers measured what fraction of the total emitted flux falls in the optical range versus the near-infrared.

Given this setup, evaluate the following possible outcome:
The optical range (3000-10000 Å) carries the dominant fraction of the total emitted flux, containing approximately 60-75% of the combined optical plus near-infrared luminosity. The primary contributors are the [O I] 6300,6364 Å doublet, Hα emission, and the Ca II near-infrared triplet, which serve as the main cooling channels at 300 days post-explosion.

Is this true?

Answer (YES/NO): YES